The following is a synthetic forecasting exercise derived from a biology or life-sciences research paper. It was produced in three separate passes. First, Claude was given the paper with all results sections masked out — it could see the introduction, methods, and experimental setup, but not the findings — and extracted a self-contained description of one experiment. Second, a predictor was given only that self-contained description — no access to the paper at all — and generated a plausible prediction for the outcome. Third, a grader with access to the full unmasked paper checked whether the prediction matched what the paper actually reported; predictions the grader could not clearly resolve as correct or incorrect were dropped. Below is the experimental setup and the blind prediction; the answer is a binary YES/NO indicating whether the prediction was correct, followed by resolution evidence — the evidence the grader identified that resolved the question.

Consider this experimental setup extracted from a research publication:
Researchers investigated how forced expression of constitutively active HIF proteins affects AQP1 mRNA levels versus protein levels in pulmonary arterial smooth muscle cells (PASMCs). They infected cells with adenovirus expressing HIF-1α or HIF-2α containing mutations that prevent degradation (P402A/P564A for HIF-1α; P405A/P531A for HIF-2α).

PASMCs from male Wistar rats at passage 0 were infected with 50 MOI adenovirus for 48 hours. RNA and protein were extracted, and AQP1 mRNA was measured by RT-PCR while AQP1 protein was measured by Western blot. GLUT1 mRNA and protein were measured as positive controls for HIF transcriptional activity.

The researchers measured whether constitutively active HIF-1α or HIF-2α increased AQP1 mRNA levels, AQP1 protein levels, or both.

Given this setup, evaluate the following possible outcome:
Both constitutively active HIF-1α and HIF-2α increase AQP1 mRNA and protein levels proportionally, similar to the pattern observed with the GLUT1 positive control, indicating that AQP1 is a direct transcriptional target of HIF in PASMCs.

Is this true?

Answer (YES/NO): NO